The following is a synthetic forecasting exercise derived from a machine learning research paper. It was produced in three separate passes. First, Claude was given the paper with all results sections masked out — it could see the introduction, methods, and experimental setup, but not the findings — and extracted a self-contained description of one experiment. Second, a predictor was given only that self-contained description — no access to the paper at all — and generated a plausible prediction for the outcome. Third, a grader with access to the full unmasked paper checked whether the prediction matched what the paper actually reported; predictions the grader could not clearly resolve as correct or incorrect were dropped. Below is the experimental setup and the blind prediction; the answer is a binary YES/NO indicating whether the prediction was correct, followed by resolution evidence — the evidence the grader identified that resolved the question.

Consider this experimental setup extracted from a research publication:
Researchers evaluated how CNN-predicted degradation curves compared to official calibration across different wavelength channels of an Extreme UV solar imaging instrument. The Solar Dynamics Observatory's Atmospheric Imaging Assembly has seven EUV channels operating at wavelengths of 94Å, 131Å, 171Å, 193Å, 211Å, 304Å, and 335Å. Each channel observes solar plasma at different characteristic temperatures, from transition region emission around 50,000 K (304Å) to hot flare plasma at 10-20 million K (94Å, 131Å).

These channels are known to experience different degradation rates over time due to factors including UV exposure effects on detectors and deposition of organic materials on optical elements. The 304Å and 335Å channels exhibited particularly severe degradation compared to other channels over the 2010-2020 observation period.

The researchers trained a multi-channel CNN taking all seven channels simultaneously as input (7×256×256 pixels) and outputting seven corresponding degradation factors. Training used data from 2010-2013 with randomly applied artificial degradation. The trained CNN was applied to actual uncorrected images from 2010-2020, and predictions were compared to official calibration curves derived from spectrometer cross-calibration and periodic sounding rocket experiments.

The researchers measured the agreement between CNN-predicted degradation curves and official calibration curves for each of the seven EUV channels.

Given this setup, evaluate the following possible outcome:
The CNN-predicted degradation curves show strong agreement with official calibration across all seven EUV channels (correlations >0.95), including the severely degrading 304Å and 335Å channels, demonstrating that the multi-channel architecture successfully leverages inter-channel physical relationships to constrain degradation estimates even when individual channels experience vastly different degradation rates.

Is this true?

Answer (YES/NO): NO